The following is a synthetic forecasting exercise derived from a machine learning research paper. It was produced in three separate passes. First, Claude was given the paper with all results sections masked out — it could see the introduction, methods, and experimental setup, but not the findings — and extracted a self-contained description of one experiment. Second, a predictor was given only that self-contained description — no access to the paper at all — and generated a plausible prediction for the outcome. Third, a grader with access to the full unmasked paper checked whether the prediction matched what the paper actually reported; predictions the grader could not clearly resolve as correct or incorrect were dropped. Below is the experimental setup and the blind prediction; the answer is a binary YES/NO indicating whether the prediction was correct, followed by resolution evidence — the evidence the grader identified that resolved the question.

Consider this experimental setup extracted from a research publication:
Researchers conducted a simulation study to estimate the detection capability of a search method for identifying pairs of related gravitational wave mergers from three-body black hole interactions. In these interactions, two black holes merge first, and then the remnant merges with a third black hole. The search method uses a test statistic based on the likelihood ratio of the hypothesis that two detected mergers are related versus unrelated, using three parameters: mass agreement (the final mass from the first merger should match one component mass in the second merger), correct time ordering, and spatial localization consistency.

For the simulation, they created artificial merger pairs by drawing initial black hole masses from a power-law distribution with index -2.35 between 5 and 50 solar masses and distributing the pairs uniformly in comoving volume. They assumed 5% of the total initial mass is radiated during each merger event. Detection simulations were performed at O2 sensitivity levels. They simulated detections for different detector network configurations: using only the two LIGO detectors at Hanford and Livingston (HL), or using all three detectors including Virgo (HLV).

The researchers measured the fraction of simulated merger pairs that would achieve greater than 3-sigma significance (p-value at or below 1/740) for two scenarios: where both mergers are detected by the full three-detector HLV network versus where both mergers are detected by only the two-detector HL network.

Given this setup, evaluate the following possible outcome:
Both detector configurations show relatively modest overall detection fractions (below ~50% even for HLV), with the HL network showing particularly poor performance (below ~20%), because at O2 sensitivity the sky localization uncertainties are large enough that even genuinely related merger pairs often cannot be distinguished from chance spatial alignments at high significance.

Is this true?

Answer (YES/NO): NO